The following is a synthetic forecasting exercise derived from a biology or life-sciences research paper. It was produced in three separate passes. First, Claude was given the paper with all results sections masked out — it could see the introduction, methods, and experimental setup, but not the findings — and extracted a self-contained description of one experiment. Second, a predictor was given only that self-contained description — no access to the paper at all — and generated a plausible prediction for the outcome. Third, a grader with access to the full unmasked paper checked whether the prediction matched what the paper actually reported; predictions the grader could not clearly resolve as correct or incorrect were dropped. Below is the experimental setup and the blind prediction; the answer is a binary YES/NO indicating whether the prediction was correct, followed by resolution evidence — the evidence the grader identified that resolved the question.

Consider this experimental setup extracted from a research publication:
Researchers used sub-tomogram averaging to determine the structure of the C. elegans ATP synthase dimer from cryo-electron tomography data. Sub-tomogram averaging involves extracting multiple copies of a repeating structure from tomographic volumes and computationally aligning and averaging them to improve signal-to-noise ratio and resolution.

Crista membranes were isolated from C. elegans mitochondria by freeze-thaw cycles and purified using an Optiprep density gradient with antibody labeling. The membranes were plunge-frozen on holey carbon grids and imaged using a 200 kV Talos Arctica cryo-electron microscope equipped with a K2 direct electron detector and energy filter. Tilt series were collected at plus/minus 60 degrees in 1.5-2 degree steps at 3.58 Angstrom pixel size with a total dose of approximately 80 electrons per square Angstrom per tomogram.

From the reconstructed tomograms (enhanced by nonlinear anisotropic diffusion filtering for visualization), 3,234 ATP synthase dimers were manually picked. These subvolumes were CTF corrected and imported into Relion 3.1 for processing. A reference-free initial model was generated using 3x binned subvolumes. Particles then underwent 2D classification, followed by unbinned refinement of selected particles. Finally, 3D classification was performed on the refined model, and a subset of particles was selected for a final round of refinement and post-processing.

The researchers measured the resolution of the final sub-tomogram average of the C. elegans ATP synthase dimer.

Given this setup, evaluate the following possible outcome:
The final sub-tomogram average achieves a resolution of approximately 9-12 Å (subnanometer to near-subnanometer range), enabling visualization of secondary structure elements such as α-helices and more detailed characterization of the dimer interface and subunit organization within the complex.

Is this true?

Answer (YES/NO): NO